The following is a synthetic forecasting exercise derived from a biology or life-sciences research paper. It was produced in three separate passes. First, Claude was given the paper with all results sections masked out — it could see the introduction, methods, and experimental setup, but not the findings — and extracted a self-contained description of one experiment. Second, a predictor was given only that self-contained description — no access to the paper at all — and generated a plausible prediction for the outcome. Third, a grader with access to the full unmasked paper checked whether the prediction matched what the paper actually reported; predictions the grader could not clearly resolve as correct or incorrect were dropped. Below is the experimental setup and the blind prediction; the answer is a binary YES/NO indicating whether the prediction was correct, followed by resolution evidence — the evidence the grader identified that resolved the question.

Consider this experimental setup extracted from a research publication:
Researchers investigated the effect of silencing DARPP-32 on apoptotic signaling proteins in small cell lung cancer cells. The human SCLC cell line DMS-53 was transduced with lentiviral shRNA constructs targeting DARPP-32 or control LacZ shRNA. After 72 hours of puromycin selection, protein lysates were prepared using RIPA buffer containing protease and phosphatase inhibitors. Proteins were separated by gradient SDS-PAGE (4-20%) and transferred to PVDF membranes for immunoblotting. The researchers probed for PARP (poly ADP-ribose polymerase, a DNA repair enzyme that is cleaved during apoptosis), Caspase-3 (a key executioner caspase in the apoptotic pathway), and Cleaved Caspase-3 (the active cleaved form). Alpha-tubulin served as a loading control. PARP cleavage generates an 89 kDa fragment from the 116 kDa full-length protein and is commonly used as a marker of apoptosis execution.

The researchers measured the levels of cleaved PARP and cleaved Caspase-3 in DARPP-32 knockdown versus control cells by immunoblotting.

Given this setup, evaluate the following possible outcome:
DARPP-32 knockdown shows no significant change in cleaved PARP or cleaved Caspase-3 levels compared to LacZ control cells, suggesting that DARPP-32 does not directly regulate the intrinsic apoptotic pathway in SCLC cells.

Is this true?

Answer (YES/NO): NO